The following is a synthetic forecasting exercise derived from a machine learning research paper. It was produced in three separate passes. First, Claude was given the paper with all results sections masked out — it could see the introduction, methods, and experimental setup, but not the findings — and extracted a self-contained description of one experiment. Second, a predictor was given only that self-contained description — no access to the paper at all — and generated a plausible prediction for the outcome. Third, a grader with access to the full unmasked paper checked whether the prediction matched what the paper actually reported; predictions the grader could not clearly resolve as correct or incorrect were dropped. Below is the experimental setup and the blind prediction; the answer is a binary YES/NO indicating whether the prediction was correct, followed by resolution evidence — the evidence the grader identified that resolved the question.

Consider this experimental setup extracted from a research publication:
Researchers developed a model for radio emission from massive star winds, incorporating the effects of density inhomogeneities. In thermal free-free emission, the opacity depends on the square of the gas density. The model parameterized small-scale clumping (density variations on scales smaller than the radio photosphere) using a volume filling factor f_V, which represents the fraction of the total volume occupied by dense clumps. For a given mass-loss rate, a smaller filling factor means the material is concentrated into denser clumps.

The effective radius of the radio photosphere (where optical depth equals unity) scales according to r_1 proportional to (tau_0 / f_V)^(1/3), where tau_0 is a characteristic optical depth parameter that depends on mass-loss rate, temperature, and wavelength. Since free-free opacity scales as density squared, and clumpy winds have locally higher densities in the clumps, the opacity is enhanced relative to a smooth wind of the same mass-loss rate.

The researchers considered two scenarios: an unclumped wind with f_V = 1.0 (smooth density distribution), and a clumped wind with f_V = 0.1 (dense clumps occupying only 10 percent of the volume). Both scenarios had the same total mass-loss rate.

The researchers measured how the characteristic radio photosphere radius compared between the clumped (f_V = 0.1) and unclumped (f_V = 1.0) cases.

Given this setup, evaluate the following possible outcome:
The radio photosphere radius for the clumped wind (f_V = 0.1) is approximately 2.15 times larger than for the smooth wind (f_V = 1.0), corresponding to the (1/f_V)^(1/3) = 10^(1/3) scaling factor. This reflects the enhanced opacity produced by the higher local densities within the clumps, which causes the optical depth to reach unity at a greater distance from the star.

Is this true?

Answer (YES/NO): YES